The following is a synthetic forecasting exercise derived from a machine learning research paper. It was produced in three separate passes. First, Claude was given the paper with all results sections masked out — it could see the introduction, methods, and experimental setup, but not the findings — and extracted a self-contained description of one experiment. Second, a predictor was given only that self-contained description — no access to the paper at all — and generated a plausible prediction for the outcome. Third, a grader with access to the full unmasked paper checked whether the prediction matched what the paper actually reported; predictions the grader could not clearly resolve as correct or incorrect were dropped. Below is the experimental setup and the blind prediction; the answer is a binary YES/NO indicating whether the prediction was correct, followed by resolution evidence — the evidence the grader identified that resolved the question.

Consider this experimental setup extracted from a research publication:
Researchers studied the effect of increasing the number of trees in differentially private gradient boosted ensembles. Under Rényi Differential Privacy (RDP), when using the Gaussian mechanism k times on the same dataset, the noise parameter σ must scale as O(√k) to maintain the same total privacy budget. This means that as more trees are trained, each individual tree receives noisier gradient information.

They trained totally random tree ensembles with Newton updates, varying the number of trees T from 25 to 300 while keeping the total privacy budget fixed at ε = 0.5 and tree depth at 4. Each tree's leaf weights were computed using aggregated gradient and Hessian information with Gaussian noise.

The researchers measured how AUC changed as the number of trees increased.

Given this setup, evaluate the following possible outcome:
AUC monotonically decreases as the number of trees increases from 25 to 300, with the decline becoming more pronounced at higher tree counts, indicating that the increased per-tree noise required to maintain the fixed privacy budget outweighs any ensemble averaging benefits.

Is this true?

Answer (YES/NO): NO